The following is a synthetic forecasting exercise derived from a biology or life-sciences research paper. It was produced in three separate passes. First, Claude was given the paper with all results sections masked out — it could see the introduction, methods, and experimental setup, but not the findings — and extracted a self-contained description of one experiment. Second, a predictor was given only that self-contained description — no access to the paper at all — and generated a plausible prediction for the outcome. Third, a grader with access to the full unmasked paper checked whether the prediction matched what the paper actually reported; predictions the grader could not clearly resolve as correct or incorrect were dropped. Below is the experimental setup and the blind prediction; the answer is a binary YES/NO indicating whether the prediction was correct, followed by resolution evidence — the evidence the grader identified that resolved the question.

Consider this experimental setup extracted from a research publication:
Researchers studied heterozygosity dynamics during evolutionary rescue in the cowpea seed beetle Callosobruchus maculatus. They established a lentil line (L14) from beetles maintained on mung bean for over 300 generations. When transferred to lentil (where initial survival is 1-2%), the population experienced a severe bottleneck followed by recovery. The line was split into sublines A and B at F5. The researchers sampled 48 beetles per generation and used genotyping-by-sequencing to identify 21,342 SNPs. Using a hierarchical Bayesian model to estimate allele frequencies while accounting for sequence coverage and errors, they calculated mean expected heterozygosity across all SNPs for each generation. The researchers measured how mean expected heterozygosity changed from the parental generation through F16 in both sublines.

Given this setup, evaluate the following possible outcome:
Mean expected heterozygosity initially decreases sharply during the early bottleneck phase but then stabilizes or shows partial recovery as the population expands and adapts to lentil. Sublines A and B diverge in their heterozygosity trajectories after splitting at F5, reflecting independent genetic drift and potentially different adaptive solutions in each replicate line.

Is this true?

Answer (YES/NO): NO